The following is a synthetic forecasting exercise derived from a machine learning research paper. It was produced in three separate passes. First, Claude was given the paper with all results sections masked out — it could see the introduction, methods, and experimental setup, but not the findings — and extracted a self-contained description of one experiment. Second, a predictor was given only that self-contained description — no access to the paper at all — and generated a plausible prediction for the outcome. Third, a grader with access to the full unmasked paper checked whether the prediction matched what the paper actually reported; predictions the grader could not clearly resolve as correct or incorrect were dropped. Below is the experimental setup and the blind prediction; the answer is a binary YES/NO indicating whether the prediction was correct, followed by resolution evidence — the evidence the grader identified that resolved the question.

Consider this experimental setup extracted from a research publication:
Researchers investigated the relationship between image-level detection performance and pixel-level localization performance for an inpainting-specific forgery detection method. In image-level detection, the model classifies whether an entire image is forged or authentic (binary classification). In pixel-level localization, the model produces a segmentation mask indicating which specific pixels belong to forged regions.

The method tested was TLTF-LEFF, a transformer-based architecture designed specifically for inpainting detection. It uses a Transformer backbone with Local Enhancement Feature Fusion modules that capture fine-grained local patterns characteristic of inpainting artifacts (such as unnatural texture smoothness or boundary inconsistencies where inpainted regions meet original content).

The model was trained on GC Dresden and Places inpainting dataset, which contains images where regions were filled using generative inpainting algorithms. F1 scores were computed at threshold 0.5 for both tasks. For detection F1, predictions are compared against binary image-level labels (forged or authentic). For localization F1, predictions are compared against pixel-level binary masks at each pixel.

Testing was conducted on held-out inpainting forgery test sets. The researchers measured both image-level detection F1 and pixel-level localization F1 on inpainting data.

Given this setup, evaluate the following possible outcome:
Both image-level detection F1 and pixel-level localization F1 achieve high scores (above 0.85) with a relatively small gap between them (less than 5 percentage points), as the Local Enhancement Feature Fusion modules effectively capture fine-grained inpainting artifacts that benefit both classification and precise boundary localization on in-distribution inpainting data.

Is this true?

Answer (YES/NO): NO